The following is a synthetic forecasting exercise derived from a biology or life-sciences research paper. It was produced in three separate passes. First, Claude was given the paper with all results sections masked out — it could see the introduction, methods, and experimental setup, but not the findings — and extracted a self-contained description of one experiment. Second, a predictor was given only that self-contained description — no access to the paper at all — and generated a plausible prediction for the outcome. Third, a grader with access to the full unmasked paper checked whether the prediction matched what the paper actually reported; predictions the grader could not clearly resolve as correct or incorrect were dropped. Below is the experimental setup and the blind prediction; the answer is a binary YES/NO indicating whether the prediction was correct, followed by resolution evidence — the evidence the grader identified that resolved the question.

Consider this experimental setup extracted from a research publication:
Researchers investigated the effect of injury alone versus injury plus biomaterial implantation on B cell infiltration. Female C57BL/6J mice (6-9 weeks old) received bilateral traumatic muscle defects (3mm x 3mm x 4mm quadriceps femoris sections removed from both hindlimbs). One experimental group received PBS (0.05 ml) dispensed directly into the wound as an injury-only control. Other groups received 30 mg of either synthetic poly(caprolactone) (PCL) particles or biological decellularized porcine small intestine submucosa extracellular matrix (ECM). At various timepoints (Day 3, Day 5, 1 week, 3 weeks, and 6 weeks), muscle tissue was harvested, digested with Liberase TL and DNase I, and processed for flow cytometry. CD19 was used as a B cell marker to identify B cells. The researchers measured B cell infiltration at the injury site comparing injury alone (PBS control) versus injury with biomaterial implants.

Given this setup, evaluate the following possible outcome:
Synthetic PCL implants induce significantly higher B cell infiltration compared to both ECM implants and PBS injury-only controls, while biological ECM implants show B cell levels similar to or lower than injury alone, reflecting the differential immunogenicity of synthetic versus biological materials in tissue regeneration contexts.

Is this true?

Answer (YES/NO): NO